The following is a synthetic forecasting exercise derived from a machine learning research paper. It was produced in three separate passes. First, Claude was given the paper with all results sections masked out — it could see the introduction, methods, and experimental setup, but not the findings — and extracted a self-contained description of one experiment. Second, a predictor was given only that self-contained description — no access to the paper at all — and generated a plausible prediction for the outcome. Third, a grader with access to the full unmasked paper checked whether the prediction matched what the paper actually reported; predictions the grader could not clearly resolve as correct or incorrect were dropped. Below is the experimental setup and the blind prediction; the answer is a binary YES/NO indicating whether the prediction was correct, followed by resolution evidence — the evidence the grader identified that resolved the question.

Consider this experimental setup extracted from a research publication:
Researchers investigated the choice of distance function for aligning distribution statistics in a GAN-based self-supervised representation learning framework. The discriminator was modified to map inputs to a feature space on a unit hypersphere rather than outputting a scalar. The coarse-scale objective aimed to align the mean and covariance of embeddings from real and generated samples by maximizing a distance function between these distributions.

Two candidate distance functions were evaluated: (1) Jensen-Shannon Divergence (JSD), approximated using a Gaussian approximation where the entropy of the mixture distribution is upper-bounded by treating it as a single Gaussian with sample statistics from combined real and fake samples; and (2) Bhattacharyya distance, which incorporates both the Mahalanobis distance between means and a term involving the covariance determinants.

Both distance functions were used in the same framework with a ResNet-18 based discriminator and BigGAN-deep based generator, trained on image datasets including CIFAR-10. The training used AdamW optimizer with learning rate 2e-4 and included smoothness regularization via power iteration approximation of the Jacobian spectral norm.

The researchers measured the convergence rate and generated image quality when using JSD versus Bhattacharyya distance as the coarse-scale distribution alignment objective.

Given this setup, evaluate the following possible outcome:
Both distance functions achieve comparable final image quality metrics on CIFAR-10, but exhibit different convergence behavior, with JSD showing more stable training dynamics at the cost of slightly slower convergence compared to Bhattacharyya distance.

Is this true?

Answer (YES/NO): NO